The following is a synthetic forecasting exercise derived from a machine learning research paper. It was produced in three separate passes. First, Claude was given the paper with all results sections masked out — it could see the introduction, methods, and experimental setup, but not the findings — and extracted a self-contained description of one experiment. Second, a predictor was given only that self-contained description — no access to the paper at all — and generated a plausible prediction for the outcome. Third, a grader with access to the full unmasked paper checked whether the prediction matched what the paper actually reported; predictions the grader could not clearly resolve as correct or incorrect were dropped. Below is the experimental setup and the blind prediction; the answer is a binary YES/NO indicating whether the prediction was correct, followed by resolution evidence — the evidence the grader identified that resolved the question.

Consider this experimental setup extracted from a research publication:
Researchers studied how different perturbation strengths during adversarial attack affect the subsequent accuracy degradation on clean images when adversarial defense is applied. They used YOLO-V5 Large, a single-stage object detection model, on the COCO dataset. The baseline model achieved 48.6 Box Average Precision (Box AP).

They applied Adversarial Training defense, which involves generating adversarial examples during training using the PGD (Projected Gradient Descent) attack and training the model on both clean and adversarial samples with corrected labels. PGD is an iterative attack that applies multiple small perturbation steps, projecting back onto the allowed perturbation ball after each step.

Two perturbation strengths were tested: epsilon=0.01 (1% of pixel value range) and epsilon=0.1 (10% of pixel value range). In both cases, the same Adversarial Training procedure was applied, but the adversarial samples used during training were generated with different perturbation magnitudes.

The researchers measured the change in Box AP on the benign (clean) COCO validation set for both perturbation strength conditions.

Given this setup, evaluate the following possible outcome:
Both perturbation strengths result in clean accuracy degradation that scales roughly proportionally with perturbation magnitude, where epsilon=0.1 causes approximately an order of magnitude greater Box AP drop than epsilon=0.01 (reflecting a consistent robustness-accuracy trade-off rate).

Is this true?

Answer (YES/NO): NO